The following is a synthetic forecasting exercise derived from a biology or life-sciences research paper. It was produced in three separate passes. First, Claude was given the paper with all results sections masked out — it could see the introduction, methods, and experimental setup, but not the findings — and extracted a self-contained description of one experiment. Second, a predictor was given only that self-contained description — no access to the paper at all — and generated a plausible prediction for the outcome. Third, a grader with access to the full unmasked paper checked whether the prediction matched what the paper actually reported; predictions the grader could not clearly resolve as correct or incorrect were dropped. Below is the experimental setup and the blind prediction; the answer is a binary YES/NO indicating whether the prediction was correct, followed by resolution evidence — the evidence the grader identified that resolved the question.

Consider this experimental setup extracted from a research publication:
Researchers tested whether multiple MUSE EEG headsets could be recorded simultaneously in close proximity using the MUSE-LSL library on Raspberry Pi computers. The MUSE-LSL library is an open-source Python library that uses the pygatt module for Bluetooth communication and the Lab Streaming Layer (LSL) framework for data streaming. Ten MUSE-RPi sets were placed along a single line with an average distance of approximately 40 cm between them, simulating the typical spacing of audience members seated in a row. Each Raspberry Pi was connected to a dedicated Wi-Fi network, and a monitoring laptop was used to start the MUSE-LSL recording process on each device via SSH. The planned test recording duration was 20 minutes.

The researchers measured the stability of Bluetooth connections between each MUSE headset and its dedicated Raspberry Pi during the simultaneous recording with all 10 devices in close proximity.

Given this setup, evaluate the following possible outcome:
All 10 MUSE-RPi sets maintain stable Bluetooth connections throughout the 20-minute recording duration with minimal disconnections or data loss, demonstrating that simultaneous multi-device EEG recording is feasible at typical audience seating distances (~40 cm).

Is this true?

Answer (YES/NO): NO